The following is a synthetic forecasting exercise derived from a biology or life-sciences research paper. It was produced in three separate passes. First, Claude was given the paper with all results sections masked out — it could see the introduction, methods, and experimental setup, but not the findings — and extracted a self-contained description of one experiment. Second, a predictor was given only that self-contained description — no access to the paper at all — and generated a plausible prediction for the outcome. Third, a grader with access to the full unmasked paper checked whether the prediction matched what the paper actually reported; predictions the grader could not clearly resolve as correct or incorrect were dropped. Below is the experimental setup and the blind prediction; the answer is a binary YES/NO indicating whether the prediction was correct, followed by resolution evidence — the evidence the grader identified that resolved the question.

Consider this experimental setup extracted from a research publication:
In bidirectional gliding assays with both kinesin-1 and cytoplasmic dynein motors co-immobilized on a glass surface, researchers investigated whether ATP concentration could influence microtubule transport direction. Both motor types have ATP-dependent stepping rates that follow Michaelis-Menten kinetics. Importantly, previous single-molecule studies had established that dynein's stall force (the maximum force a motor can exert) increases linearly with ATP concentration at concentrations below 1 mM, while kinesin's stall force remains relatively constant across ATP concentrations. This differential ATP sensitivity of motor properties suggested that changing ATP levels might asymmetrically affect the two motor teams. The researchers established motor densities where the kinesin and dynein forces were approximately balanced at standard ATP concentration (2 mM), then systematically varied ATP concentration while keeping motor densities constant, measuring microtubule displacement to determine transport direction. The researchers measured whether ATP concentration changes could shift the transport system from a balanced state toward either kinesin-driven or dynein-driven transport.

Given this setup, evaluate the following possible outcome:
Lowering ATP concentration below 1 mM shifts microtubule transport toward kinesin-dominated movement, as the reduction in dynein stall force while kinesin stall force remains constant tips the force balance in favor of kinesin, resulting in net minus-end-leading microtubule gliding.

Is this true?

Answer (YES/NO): NO